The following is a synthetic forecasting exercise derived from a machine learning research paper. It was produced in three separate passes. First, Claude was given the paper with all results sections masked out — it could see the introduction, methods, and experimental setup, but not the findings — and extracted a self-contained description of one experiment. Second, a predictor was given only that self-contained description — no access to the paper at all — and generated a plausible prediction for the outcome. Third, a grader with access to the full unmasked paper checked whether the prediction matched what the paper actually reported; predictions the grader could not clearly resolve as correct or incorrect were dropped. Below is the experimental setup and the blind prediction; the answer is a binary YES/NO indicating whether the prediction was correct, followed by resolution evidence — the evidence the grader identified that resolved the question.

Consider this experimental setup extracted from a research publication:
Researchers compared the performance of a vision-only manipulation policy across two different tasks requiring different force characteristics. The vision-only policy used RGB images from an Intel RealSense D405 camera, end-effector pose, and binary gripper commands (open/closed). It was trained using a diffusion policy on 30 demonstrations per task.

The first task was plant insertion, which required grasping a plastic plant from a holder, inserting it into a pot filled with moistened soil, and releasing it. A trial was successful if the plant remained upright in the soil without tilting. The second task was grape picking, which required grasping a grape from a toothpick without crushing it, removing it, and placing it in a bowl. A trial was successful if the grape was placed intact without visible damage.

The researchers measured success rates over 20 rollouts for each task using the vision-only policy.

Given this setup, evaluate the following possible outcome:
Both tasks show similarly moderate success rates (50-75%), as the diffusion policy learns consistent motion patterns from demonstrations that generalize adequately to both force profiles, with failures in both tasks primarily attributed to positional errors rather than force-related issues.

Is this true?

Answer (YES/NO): NO